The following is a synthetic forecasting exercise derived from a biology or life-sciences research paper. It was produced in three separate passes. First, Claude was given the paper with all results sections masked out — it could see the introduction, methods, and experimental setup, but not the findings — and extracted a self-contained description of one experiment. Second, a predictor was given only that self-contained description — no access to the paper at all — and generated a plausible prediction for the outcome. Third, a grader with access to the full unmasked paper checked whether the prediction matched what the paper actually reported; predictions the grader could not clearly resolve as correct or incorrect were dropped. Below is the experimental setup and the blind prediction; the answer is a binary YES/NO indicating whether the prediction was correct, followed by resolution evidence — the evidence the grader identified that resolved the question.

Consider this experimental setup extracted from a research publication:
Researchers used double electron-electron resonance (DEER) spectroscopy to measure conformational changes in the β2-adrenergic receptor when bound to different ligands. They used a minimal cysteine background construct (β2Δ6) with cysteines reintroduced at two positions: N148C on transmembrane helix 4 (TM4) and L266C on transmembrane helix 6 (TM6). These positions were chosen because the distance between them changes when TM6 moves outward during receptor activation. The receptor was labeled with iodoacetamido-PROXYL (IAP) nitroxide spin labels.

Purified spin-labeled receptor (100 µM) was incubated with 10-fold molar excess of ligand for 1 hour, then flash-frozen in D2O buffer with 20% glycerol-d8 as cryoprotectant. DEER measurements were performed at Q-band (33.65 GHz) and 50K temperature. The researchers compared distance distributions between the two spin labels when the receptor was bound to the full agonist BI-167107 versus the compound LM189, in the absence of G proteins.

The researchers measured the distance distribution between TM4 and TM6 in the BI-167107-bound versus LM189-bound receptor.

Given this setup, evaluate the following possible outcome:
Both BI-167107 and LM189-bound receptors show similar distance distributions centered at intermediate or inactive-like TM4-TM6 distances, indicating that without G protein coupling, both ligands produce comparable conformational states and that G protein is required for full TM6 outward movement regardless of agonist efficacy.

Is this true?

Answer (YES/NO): NO